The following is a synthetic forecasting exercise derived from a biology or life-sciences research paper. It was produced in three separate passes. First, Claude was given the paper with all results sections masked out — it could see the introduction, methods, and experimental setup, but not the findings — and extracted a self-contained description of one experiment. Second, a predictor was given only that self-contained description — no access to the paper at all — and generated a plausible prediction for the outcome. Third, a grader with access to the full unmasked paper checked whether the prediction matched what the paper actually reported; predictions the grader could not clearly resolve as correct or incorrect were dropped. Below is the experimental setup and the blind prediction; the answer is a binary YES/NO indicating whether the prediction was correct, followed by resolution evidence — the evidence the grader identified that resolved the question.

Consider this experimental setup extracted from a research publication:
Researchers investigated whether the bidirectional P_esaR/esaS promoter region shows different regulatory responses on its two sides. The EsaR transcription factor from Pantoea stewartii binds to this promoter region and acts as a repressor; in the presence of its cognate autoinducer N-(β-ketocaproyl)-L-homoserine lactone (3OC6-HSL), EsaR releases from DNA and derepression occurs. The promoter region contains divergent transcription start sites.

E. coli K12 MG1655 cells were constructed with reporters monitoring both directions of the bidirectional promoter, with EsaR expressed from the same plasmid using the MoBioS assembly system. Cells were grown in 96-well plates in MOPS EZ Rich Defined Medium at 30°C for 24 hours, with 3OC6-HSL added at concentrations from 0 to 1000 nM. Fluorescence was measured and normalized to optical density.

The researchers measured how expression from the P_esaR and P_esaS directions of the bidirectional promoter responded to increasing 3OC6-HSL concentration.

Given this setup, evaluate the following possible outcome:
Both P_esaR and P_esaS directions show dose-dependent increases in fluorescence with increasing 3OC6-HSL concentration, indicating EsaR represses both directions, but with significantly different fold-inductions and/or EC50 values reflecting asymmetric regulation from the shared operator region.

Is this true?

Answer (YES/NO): NO